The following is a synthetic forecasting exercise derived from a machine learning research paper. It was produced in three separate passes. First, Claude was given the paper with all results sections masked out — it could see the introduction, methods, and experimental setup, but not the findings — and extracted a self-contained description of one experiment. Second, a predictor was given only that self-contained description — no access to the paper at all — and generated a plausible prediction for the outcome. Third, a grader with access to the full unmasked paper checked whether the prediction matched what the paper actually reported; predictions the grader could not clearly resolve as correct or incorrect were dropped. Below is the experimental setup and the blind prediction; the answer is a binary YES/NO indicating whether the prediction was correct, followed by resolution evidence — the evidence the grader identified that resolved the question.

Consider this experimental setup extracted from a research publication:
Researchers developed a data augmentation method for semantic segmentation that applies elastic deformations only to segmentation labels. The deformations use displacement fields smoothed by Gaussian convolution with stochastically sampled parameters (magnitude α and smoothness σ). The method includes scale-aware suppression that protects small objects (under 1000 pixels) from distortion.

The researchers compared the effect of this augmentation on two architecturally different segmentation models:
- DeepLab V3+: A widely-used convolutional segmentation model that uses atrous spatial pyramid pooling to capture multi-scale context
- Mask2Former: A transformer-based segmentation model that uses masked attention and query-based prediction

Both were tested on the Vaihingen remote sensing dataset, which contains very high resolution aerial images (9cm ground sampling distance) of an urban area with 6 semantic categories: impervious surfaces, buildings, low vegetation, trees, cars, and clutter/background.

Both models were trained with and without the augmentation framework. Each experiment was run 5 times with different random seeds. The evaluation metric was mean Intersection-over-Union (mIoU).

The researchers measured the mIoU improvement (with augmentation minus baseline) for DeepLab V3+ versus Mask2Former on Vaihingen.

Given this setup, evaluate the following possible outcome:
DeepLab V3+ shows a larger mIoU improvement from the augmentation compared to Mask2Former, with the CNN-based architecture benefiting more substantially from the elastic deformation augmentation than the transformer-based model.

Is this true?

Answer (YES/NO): YES